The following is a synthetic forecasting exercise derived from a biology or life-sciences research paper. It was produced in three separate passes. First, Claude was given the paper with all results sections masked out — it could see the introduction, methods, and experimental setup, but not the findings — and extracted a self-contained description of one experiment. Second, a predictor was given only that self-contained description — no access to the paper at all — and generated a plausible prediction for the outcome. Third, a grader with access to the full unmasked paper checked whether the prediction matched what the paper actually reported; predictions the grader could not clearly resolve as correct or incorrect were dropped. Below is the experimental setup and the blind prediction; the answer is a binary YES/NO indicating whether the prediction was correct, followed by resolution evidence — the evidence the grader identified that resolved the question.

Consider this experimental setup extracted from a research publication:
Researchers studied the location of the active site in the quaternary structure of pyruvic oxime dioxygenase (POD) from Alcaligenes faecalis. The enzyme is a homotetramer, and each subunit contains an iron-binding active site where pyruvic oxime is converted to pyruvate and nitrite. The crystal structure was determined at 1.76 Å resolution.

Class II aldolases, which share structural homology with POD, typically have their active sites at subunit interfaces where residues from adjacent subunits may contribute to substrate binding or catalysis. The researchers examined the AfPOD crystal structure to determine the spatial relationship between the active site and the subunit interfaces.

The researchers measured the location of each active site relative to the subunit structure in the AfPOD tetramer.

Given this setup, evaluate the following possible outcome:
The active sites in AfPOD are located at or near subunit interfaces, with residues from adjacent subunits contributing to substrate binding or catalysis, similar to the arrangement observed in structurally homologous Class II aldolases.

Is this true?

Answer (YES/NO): YES